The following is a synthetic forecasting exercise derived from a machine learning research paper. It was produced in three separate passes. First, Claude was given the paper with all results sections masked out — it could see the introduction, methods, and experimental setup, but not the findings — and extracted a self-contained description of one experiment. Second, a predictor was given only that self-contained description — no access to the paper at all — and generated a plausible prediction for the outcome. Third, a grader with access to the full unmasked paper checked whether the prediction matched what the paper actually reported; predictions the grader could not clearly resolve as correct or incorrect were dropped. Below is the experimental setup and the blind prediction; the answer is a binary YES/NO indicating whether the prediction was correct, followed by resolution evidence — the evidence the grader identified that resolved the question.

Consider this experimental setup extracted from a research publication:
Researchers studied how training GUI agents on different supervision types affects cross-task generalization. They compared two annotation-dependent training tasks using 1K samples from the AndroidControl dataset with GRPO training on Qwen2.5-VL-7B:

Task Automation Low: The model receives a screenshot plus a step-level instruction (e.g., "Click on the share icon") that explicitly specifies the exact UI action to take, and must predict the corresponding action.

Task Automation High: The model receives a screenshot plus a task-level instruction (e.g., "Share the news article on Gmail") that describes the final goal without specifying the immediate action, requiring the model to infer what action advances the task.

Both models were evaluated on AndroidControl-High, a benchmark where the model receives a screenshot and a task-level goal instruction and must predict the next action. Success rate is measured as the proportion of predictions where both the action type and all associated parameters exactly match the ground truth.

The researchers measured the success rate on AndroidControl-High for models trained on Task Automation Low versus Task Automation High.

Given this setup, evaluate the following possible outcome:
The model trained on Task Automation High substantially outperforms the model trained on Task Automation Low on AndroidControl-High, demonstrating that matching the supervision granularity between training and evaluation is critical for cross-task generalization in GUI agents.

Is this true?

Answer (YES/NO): YES